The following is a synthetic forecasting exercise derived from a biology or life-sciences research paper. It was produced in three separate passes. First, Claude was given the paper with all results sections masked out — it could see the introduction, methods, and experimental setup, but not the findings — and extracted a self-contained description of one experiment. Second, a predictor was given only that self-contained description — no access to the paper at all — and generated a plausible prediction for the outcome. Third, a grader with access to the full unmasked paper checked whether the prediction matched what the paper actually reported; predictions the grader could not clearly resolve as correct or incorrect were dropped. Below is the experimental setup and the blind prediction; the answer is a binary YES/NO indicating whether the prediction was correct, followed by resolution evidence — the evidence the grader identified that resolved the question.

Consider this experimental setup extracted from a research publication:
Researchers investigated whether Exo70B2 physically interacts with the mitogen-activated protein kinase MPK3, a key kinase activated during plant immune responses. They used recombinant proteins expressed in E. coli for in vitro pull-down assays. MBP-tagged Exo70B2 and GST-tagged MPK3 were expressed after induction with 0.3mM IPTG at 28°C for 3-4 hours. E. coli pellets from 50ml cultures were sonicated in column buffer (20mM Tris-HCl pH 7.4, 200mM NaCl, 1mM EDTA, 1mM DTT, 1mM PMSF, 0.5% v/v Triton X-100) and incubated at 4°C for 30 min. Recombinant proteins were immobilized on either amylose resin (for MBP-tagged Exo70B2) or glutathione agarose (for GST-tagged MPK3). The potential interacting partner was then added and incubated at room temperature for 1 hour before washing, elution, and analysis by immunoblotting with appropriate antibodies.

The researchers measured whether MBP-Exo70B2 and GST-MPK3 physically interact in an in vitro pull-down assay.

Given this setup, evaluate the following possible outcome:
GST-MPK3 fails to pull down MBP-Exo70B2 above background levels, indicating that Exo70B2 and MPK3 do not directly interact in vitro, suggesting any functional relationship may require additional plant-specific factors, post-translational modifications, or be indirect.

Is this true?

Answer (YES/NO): NO